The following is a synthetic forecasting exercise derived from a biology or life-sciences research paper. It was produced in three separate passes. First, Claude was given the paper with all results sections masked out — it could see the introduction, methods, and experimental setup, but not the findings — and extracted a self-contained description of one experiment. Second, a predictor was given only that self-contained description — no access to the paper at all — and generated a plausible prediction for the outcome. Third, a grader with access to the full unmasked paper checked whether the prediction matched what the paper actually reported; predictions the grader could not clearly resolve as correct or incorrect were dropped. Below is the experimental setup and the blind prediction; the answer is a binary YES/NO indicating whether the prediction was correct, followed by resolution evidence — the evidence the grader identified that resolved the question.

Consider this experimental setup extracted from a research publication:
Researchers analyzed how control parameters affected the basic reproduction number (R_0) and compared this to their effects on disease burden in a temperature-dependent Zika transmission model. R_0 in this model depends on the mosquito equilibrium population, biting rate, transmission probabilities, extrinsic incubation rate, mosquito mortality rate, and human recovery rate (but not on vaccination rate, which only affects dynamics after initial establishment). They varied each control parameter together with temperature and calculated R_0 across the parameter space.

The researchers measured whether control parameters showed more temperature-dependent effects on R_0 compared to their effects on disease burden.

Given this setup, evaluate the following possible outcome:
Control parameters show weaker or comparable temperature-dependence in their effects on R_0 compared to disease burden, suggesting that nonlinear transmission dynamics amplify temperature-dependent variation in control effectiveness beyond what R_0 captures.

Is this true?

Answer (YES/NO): NO